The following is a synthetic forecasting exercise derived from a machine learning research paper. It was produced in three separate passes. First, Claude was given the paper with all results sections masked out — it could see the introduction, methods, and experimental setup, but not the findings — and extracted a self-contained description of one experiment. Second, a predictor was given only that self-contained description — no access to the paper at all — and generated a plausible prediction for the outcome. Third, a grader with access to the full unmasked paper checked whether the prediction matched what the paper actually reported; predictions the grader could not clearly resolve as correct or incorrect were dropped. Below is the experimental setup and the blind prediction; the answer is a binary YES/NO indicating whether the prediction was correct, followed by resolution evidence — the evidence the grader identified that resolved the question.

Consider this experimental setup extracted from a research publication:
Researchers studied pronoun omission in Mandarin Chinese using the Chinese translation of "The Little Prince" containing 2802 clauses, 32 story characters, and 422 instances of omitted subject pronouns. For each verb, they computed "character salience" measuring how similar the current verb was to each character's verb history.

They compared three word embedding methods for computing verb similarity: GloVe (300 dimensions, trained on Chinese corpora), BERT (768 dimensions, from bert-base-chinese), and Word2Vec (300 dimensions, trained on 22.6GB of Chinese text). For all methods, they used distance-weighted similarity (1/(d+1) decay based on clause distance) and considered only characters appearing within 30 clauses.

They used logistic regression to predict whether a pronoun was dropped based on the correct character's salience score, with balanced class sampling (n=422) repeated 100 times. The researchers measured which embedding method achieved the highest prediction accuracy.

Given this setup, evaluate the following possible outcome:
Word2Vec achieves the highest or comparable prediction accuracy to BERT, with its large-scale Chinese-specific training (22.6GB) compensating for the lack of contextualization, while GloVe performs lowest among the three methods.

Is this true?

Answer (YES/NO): YES